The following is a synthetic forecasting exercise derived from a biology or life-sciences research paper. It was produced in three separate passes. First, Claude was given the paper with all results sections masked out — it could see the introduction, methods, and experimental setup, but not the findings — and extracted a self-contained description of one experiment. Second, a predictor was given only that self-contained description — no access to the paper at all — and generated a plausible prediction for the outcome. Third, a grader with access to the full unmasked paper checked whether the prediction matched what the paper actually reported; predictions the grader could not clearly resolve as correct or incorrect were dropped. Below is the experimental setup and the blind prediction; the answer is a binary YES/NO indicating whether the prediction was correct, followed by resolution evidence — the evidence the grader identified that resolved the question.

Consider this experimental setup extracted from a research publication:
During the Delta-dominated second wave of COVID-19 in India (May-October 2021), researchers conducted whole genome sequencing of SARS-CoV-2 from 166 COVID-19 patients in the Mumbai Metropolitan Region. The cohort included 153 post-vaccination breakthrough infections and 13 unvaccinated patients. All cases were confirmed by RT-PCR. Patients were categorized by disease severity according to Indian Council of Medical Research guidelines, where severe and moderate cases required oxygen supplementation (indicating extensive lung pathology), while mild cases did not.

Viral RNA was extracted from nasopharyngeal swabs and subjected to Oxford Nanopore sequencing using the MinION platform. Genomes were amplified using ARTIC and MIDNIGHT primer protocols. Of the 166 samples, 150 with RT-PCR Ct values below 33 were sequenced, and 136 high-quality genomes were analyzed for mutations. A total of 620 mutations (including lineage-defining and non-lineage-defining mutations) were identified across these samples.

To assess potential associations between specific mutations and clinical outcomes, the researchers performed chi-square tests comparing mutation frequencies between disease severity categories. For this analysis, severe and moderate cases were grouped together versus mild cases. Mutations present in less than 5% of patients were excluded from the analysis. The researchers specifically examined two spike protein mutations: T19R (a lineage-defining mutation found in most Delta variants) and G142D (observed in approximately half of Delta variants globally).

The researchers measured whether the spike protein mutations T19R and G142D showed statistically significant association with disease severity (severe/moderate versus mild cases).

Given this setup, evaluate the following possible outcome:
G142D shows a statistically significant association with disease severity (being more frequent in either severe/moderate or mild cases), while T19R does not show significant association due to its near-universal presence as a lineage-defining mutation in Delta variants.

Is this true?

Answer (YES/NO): NO